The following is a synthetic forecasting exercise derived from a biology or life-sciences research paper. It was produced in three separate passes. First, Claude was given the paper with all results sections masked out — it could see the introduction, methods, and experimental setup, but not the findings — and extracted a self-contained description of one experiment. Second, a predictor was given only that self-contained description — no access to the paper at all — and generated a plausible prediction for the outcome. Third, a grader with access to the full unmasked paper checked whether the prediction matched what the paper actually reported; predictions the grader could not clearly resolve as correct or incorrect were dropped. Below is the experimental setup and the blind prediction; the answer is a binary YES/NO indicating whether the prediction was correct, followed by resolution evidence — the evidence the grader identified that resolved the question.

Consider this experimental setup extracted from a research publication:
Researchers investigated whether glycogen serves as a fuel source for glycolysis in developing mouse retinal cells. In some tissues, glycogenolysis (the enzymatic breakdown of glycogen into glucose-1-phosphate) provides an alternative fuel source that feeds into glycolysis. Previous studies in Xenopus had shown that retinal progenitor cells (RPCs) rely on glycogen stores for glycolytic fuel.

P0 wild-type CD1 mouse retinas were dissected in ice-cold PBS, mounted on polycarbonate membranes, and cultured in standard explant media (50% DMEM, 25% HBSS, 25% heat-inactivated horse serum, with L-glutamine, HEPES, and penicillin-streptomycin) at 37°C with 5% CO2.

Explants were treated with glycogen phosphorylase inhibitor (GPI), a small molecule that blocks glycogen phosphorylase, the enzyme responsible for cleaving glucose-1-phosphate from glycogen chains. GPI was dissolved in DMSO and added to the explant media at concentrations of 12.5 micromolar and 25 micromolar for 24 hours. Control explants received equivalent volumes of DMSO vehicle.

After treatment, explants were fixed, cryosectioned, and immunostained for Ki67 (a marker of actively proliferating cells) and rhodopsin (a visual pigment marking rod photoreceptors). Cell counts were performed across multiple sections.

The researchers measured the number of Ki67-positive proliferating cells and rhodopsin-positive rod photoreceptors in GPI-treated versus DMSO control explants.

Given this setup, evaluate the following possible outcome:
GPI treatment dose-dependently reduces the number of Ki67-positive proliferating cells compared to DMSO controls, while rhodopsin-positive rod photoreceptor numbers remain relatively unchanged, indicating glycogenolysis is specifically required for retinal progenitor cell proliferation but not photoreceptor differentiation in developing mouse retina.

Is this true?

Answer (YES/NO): NO